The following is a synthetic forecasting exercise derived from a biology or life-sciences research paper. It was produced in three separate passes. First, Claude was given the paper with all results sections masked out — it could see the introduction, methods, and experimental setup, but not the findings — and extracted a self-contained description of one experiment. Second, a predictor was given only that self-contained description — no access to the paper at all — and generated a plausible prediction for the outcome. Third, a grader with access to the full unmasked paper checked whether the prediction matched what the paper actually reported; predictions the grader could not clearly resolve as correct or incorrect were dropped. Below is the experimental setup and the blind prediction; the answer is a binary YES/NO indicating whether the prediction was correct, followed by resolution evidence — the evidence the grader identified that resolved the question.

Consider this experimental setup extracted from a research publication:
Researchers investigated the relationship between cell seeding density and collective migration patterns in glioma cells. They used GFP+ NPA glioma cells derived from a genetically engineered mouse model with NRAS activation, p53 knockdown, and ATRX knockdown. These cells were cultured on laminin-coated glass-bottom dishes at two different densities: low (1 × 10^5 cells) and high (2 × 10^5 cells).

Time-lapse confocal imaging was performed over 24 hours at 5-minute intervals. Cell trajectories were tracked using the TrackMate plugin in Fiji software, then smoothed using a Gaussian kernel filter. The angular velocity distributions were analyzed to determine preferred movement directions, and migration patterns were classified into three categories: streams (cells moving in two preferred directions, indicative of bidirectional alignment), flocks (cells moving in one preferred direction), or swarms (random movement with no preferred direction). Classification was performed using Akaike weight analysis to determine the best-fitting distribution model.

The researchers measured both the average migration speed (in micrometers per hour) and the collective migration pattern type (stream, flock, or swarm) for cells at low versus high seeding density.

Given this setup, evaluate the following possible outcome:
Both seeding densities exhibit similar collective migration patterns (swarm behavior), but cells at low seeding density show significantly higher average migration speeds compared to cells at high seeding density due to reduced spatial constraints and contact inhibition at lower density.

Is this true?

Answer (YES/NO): NO